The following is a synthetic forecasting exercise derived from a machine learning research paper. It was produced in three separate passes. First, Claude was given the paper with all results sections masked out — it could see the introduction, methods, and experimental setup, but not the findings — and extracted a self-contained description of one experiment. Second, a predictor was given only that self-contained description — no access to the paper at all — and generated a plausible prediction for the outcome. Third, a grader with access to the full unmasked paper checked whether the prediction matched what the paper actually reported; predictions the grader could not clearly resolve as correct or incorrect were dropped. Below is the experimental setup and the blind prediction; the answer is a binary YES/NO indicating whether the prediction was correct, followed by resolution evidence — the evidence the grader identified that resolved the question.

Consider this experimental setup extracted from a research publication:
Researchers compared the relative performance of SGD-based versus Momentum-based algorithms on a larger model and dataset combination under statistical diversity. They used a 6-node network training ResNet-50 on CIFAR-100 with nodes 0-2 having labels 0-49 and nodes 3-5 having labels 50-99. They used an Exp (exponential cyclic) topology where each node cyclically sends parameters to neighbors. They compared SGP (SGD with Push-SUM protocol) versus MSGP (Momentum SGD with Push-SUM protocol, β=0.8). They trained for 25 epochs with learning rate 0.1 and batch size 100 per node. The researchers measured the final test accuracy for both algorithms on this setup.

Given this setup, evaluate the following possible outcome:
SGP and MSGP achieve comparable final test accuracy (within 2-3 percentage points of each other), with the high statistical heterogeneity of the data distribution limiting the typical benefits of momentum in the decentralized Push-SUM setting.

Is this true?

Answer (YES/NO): NO